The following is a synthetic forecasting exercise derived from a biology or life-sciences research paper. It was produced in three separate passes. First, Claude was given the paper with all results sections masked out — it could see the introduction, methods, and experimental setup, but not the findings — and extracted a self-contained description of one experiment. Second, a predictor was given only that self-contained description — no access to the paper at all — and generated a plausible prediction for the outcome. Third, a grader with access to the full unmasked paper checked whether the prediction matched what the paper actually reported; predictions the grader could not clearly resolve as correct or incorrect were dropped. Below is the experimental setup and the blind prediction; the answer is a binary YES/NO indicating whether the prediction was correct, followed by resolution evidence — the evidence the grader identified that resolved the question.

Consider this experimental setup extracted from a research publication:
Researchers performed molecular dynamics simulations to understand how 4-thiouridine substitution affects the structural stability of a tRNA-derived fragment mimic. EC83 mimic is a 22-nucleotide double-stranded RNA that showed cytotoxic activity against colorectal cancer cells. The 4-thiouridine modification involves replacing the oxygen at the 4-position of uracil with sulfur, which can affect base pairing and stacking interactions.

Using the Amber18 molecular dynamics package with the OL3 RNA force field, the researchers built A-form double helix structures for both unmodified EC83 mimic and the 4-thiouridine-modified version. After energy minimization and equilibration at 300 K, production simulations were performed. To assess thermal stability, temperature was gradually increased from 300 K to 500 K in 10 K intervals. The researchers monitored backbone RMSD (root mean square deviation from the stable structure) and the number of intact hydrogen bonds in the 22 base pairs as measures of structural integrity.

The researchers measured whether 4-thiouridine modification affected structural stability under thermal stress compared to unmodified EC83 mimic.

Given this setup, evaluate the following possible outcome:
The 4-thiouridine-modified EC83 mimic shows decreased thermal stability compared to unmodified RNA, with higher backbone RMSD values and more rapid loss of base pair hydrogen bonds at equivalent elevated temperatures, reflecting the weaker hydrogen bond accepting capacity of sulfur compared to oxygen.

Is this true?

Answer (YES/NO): NO